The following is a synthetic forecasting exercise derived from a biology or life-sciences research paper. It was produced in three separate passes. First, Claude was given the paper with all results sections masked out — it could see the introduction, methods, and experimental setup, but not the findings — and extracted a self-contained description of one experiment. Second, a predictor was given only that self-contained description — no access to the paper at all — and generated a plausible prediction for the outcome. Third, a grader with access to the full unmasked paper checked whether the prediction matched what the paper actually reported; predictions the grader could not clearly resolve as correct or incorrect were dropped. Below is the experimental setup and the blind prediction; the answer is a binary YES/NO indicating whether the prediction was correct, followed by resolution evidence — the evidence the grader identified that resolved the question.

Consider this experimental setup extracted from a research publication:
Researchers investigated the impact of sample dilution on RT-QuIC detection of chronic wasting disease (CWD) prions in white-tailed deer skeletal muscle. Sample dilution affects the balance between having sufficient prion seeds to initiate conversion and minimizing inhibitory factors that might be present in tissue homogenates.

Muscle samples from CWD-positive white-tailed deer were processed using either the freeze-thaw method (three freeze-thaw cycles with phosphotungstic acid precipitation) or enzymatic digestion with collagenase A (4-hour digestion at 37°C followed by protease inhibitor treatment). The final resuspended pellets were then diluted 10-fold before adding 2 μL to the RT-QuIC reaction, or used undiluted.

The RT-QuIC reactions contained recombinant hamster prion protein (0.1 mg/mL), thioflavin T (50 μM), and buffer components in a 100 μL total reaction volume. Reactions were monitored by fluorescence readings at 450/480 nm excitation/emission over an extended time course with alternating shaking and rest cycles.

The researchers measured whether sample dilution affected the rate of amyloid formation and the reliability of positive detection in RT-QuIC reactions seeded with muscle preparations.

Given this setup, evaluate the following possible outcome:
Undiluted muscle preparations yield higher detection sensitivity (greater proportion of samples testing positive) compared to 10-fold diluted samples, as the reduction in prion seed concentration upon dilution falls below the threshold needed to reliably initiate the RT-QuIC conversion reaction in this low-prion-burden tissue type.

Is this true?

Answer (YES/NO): NO